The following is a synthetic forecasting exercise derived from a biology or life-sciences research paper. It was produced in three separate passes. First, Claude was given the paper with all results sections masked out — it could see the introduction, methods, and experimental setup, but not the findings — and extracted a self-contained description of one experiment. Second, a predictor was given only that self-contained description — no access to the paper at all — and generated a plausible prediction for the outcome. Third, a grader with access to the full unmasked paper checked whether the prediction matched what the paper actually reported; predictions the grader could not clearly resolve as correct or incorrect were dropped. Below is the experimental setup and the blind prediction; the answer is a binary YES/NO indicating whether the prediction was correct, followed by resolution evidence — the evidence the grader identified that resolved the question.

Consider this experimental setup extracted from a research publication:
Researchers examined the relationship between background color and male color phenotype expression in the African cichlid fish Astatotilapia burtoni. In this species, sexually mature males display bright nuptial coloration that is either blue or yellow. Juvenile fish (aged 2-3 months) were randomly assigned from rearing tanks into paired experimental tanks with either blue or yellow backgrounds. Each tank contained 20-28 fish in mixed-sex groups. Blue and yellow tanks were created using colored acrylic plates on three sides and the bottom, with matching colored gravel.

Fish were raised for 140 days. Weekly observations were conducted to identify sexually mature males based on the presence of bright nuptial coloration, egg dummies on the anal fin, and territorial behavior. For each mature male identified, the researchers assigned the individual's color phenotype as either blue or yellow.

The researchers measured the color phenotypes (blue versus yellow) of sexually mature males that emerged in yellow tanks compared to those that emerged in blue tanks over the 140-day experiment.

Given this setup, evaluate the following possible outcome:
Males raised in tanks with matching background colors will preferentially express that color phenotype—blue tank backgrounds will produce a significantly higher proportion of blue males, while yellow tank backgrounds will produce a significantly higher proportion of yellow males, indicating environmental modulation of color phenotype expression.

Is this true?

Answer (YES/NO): YES